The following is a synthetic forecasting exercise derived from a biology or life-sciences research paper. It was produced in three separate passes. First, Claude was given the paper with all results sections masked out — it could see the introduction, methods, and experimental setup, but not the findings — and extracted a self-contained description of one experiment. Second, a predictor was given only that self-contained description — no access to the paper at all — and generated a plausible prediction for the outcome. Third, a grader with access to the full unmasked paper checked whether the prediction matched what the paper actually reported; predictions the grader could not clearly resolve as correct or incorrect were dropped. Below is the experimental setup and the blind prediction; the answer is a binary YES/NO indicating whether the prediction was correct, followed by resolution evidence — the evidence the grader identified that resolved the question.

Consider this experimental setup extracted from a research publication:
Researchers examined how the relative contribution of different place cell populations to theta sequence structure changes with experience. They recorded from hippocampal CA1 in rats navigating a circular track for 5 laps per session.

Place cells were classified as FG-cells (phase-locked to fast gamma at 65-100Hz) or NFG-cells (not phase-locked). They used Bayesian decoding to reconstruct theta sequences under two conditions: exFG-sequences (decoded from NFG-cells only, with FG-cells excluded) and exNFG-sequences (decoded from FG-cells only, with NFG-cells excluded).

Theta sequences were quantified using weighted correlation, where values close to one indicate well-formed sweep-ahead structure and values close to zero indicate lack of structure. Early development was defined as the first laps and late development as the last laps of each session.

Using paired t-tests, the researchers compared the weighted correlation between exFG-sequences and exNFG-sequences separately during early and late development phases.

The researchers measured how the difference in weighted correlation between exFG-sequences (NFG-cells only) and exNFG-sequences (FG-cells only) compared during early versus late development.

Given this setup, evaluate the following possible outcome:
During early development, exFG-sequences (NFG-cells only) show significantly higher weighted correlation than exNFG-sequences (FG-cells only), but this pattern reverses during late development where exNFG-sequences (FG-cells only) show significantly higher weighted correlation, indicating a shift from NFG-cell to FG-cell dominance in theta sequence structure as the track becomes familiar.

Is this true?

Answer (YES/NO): NO